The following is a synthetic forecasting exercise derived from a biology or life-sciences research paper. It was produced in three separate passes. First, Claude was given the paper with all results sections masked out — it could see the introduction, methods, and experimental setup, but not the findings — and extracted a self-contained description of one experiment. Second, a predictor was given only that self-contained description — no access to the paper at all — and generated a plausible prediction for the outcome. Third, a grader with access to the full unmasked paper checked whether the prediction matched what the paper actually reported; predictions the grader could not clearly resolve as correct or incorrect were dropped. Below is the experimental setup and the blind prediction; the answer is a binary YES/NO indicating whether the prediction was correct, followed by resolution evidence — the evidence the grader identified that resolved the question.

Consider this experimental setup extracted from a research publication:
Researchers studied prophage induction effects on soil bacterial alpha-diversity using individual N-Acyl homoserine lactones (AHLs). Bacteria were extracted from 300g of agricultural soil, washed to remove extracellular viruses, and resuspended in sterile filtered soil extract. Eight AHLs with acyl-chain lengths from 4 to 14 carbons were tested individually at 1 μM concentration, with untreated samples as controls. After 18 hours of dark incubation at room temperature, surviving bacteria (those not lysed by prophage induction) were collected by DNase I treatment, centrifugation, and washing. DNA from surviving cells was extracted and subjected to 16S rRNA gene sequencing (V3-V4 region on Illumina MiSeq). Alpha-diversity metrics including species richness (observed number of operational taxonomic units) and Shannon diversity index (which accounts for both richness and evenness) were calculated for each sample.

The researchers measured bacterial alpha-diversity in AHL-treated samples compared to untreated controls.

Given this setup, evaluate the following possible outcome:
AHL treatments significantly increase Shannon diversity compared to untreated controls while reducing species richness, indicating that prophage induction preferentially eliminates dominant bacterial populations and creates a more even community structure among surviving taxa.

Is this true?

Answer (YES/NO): NO